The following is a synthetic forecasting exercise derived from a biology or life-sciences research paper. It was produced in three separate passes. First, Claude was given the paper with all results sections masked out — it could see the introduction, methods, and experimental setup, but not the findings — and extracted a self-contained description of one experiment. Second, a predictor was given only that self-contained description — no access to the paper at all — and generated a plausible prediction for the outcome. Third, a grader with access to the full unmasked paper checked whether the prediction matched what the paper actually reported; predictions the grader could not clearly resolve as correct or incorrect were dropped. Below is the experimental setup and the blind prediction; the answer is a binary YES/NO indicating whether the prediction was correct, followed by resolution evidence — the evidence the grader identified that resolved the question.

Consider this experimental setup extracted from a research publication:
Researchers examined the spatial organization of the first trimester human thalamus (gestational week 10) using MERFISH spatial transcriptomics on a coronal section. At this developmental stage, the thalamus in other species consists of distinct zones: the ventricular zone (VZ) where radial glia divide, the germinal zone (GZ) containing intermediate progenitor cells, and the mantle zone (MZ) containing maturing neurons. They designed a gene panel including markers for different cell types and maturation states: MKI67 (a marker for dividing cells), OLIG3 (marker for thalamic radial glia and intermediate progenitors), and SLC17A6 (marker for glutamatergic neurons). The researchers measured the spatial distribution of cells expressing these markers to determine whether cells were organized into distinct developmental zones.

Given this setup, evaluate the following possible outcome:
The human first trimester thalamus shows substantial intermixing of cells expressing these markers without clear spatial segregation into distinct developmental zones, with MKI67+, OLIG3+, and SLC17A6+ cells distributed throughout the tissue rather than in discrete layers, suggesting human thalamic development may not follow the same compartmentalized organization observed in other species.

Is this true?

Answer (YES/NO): NO